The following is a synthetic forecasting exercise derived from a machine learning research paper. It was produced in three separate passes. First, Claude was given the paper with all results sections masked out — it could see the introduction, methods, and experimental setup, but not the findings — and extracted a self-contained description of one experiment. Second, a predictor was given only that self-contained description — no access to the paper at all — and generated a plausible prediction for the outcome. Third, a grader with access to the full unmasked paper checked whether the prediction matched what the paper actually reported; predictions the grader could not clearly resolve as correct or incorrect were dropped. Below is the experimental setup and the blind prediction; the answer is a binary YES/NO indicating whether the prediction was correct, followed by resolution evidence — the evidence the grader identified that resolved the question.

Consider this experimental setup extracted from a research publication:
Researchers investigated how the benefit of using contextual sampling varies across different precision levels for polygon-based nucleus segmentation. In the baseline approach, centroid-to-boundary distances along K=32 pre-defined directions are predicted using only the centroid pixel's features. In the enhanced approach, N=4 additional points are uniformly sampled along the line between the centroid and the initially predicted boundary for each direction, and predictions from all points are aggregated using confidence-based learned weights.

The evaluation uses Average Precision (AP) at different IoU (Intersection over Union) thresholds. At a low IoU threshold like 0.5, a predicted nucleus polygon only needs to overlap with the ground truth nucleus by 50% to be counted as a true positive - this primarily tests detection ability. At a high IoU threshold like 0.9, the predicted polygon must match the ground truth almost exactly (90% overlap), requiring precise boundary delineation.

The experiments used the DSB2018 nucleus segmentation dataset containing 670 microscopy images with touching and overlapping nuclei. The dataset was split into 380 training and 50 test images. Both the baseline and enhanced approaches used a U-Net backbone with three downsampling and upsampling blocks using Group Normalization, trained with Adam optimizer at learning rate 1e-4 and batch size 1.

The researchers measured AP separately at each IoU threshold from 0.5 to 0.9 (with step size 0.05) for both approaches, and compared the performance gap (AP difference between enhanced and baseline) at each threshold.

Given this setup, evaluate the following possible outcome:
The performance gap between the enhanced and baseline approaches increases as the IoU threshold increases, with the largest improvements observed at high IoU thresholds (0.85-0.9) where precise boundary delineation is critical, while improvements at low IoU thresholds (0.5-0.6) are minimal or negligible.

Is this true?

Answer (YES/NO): YES